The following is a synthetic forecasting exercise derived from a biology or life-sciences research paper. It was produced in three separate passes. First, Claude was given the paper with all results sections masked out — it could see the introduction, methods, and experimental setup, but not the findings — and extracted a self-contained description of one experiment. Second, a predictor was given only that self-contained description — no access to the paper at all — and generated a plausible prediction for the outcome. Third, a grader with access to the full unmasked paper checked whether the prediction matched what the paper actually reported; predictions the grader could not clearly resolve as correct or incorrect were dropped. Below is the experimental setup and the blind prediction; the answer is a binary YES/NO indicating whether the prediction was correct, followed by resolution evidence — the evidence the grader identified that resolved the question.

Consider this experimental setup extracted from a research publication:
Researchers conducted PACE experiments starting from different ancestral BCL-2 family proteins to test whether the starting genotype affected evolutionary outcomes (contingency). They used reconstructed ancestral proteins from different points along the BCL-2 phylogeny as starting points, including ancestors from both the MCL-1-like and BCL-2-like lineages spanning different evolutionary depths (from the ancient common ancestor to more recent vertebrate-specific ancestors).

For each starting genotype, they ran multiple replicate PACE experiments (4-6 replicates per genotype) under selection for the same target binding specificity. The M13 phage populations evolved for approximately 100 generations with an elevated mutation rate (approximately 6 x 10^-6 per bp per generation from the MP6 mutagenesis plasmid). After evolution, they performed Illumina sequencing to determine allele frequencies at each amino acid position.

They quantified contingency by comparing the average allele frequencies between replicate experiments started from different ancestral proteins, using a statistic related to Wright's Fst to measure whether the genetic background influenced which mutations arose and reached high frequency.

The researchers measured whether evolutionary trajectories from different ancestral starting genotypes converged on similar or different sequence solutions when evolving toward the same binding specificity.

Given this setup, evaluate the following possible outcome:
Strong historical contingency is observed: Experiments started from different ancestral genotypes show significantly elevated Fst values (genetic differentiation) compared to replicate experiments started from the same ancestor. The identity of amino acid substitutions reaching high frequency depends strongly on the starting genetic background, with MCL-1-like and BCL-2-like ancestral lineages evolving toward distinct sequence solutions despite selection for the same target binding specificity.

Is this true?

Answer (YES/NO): YES